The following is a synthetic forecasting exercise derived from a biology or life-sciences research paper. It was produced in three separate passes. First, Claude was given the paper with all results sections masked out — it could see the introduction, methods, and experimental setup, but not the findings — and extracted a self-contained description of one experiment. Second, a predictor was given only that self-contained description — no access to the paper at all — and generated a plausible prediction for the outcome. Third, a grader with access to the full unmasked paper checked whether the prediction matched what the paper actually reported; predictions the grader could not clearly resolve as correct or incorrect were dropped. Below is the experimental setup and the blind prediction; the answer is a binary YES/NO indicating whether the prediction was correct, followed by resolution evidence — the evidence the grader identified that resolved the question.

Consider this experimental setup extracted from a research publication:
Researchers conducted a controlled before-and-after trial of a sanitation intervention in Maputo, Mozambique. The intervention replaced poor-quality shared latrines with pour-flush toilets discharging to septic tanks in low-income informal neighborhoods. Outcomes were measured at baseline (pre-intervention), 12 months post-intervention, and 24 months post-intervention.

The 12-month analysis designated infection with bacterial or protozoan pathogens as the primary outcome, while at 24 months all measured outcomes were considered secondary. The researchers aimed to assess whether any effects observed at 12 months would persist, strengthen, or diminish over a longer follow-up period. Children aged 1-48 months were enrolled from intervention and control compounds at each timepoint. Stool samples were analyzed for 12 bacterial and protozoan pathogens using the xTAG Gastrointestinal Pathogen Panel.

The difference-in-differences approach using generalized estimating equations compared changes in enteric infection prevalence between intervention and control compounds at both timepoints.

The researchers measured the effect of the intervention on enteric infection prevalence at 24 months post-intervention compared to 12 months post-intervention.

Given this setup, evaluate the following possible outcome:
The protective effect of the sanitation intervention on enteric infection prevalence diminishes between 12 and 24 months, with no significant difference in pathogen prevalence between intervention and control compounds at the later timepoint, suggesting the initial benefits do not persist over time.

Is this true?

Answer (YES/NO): NO